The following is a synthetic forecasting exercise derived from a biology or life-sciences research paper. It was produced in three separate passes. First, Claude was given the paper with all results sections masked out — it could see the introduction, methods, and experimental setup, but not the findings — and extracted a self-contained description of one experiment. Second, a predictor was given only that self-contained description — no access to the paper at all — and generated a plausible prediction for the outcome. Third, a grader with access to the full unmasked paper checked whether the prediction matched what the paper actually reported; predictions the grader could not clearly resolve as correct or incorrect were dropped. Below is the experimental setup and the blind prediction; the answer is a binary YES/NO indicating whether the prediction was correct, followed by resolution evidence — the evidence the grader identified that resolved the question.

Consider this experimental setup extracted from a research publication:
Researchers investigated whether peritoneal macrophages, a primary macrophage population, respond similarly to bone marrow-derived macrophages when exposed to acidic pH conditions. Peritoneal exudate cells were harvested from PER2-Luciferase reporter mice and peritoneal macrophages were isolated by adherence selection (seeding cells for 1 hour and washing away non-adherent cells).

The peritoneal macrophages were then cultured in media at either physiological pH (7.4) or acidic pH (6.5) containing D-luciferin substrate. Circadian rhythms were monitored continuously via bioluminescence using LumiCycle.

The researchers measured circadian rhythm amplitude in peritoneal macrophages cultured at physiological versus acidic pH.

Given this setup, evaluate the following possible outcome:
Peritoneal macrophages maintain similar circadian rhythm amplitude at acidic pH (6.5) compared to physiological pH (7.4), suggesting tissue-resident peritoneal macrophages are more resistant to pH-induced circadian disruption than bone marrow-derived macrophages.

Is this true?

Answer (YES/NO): NO